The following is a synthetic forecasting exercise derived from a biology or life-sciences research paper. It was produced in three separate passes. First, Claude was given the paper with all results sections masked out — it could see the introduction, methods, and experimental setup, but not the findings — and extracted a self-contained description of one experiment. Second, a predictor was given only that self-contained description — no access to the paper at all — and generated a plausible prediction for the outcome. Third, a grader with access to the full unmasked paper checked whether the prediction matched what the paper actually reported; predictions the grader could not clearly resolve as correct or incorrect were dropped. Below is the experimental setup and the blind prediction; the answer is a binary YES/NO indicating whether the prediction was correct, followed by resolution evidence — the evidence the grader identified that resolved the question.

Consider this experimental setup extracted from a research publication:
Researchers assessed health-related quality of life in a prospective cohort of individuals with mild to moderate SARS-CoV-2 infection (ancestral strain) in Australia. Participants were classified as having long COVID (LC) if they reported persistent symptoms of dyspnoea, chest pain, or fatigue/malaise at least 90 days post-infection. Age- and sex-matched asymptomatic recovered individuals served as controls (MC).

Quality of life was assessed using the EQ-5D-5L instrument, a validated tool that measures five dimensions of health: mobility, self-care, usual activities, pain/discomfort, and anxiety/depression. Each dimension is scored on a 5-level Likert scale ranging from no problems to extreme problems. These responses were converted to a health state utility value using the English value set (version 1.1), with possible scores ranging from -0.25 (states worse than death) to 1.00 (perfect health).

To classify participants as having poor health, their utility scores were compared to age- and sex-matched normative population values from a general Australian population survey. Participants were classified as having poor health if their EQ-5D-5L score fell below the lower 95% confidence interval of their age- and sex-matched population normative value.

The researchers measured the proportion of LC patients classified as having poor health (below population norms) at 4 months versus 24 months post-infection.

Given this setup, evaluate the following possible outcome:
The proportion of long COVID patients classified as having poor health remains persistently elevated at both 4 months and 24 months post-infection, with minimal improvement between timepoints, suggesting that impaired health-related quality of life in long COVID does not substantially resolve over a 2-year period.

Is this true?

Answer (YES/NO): NO